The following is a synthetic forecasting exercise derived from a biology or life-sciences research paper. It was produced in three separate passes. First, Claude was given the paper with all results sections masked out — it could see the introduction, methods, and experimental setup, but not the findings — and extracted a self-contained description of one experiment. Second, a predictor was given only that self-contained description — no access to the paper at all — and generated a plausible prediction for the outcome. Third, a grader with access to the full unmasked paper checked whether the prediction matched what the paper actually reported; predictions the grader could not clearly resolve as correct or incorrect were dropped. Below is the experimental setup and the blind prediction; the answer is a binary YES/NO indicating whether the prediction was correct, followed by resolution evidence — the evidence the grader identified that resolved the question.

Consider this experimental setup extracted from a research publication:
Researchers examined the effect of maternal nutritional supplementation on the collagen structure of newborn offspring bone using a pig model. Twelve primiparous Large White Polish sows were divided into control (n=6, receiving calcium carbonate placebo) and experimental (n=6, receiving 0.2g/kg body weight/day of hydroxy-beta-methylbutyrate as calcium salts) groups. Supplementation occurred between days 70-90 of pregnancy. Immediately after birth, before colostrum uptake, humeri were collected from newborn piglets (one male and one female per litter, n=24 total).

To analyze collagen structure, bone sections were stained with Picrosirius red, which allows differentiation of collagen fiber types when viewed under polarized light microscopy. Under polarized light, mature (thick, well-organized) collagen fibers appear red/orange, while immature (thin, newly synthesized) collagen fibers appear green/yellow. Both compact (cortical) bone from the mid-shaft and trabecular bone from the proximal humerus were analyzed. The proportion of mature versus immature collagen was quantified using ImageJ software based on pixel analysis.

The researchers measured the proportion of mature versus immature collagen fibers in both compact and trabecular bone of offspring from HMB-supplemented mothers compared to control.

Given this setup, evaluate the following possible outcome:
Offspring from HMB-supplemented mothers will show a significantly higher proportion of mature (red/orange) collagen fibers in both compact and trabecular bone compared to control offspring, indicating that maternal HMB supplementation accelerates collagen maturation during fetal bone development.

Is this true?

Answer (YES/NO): NO